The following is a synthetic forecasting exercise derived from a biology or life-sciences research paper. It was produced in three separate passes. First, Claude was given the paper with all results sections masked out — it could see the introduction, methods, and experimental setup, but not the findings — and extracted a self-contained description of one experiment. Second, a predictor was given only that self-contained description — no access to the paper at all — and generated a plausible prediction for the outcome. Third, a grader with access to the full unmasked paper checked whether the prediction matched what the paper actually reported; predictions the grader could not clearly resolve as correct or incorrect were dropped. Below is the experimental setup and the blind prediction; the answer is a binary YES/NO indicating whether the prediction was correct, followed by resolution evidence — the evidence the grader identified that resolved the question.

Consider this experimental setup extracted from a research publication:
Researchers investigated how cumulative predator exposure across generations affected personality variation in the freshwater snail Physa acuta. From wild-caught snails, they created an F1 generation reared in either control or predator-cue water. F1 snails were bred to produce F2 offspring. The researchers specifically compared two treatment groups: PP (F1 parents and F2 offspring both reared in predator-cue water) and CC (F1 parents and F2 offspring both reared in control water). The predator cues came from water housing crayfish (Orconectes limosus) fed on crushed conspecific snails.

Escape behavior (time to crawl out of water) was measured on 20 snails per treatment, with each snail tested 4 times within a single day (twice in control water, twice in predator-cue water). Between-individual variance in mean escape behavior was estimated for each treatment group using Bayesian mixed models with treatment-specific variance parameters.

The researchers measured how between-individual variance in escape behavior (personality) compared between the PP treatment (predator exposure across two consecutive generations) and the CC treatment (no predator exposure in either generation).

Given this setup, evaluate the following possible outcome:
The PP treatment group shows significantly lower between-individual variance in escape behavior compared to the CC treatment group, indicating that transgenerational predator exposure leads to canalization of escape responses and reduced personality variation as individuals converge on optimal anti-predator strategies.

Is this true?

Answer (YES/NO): NO